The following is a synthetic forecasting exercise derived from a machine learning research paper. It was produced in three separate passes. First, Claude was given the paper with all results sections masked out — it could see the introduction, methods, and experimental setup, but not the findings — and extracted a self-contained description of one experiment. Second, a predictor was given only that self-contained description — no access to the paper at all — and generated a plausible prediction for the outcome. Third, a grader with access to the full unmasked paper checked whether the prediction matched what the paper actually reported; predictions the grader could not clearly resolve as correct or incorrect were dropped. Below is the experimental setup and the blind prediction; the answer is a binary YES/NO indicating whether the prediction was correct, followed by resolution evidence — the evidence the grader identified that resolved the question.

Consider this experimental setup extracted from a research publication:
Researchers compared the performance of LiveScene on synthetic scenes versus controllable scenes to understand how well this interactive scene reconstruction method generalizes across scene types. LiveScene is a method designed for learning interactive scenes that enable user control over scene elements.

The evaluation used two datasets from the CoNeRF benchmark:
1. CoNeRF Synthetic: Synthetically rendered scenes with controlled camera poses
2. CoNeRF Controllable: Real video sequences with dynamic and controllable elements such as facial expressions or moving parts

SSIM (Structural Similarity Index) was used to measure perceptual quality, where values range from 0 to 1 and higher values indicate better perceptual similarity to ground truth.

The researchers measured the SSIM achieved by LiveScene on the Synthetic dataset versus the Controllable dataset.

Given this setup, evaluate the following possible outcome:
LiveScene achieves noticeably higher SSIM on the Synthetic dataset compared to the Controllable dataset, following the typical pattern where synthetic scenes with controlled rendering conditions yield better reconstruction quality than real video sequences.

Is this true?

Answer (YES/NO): YES